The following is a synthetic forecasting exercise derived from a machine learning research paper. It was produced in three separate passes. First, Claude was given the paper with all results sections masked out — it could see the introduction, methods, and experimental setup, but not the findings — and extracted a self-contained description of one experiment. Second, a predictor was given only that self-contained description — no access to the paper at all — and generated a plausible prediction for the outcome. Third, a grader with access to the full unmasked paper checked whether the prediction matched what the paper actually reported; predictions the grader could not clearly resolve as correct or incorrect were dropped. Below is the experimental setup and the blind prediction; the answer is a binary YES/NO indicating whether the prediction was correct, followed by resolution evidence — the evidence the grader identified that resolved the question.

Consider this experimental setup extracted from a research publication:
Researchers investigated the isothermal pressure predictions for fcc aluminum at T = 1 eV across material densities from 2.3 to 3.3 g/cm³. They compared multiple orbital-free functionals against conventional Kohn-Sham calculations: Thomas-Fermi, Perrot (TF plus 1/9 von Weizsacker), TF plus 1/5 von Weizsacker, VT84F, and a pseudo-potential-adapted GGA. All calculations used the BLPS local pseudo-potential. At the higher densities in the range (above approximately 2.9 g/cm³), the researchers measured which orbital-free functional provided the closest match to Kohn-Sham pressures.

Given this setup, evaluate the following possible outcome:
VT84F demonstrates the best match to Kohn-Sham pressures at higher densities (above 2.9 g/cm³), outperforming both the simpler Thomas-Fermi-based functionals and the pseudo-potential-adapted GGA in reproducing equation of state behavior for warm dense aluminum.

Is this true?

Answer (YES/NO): NO